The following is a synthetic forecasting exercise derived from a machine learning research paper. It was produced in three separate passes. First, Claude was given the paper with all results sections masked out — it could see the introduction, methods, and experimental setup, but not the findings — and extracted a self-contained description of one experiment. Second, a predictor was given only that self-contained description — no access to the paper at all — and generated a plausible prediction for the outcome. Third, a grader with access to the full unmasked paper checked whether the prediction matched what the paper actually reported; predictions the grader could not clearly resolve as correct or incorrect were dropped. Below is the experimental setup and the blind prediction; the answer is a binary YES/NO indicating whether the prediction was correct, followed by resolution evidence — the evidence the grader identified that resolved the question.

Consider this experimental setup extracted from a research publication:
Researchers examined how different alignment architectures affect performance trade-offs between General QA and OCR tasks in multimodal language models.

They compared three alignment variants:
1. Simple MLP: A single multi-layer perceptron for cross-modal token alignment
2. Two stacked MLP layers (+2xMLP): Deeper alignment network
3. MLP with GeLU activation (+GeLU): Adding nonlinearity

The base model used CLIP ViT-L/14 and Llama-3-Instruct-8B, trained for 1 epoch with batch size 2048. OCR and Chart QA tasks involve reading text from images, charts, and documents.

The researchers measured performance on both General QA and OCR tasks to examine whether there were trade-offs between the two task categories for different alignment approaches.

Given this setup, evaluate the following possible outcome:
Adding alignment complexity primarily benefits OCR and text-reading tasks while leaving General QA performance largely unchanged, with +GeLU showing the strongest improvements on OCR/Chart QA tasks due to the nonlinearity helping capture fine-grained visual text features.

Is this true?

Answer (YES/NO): NO